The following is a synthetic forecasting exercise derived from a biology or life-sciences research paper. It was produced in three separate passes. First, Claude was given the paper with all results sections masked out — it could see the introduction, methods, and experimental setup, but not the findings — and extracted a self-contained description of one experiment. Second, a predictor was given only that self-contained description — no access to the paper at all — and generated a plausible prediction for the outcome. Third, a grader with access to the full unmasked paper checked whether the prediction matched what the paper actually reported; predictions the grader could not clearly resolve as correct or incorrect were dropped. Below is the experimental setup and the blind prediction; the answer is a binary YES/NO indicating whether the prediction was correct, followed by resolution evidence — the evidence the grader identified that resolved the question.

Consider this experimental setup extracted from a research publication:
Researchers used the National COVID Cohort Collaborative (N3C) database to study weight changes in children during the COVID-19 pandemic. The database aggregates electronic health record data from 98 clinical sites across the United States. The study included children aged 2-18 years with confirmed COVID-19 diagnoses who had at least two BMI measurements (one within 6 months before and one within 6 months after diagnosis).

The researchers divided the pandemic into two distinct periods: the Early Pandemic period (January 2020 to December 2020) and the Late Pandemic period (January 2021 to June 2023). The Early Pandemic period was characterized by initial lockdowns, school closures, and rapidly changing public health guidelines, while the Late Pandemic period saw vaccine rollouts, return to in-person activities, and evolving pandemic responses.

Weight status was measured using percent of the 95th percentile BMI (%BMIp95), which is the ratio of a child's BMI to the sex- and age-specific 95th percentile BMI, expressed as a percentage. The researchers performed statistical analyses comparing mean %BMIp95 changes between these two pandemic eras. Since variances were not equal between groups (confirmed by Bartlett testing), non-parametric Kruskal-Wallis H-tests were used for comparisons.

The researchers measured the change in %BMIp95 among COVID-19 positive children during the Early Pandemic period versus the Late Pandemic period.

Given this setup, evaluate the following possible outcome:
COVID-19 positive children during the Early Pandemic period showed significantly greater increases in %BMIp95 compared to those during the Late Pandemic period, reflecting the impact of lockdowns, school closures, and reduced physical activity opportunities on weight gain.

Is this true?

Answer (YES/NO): YES